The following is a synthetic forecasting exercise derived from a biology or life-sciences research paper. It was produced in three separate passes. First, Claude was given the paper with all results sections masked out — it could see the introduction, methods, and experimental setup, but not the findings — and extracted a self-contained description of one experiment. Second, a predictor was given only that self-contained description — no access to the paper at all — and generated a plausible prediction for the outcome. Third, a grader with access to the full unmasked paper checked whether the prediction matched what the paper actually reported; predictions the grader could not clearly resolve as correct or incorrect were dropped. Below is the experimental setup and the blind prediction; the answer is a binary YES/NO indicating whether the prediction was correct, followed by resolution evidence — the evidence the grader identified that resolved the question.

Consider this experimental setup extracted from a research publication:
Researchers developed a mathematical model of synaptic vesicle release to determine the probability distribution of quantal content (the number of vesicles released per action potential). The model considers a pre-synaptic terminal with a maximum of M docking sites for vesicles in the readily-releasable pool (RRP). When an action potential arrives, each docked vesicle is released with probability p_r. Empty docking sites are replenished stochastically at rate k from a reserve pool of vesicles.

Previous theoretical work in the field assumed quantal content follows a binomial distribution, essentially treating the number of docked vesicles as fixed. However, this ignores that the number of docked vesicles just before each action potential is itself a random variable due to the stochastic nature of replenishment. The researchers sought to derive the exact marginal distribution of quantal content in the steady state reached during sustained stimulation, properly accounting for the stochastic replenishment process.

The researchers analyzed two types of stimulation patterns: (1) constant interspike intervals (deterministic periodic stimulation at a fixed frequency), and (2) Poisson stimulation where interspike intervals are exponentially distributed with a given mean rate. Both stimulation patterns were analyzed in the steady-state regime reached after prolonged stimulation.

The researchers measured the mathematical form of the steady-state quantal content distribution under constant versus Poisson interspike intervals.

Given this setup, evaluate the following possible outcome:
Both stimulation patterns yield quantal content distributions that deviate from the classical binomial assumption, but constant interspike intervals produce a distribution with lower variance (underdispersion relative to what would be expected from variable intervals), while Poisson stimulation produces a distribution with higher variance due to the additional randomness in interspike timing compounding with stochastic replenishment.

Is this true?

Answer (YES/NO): NO